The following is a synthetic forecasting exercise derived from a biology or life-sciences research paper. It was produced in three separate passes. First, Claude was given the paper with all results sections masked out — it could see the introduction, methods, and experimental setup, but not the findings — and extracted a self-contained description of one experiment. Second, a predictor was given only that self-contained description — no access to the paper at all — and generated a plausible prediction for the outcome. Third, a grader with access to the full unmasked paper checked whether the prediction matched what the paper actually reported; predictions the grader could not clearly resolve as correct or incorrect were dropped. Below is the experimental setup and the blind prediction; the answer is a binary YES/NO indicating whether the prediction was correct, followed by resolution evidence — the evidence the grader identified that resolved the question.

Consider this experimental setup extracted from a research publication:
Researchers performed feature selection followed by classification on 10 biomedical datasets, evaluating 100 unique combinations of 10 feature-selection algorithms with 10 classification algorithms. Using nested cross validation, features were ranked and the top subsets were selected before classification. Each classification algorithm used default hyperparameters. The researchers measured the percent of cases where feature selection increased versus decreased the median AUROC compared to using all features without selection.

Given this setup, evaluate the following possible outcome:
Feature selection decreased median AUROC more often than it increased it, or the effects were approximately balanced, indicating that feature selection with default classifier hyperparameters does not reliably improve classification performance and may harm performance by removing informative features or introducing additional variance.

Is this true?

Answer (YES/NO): NO